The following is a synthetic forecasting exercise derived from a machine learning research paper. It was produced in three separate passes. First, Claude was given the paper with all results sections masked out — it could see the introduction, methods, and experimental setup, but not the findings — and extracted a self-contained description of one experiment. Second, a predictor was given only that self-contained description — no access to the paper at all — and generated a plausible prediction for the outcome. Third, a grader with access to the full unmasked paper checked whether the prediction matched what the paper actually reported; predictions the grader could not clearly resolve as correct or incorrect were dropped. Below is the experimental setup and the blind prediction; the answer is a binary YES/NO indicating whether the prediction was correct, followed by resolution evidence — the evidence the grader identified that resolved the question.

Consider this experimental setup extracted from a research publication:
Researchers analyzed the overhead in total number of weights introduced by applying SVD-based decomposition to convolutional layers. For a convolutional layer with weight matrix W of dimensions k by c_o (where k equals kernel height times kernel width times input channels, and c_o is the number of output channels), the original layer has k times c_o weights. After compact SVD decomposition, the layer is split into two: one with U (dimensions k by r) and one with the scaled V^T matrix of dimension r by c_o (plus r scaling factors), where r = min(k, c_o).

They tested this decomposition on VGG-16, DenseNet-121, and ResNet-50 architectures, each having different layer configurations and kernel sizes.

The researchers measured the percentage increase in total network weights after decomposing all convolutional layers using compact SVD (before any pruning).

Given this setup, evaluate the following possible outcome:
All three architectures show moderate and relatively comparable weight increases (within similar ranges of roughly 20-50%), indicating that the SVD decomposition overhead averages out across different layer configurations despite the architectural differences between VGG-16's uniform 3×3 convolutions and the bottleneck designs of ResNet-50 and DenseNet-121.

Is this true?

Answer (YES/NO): NO